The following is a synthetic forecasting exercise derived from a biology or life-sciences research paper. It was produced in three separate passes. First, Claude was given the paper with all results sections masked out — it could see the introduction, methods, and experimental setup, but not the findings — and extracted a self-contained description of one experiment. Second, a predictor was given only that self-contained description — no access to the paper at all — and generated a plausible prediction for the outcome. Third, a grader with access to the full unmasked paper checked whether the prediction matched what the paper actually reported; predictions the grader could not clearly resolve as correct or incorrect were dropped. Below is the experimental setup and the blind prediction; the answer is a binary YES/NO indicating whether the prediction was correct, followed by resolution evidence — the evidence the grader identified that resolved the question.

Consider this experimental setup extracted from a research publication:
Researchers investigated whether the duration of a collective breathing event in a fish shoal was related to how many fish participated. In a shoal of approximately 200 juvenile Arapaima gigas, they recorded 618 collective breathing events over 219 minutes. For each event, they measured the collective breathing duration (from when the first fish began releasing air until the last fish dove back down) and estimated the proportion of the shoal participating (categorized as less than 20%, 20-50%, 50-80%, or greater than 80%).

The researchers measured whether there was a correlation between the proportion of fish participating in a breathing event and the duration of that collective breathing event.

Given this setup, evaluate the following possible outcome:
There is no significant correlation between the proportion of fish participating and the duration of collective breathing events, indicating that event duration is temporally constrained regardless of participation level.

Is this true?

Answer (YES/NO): NO